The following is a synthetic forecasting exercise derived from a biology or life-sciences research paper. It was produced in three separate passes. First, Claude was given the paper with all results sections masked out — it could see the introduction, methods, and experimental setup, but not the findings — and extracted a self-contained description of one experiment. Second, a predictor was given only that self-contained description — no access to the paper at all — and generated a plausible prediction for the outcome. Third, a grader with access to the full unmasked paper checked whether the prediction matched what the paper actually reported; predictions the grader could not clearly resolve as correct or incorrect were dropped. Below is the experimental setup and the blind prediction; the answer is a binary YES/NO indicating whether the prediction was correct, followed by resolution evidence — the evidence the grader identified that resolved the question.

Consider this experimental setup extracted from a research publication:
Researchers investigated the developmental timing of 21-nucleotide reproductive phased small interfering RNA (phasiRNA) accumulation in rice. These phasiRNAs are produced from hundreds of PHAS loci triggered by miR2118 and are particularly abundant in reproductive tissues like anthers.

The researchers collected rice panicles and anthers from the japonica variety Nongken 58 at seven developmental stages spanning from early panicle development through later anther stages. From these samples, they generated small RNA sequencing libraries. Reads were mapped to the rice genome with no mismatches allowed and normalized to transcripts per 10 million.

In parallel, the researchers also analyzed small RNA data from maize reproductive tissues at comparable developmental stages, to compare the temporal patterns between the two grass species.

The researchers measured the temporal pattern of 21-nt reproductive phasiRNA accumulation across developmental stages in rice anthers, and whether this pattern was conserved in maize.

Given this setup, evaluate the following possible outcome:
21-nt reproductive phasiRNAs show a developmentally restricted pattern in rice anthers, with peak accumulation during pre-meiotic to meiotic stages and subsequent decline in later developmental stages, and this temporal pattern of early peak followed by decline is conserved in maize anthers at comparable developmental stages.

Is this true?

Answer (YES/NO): YES